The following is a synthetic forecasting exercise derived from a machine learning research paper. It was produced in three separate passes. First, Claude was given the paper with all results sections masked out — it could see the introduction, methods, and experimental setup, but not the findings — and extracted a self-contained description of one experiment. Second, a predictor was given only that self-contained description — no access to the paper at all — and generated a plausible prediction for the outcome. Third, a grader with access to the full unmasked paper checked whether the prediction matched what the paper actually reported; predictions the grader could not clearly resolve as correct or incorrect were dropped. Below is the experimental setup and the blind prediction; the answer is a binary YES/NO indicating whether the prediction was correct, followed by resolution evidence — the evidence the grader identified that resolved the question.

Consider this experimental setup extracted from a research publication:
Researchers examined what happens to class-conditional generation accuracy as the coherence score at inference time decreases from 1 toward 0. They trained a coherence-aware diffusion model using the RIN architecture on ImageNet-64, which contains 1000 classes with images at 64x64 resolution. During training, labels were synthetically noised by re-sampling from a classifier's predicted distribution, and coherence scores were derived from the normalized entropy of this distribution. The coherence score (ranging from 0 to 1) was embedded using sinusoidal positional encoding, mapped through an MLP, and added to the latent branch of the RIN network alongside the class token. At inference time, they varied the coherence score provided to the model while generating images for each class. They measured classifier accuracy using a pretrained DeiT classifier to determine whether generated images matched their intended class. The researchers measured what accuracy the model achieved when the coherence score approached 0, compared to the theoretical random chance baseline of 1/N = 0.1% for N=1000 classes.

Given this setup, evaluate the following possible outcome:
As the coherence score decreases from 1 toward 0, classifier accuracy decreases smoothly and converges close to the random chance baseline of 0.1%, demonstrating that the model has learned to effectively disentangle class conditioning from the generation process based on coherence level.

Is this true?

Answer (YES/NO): YES